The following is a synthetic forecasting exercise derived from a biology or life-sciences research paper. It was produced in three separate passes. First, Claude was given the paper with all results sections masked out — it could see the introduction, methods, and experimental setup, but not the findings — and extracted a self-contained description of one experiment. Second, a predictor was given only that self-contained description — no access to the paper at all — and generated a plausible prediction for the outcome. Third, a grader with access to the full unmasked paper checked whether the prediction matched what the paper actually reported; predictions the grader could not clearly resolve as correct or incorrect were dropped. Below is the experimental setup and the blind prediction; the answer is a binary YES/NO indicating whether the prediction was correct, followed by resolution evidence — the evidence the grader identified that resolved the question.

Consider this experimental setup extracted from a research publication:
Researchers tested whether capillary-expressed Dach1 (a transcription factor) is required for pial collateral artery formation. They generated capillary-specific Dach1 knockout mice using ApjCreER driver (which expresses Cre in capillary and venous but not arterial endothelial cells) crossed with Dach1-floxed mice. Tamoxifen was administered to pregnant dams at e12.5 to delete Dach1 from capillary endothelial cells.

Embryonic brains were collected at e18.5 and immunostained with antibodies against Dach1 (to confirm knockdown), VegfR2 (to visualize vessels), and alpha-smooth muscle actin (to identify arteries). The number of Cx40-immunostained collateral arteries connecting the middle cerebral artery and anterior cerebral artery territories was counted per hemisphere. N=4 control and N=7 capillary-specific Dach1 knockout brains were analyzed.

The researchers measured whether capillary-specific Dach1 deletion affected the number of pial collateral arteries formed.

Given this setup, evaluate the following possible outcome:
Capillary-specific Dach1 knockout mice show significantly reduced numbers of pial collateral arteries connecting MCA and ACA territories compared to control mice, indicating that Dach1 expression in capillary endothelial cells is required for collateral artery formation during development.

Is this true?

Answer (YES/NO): NO